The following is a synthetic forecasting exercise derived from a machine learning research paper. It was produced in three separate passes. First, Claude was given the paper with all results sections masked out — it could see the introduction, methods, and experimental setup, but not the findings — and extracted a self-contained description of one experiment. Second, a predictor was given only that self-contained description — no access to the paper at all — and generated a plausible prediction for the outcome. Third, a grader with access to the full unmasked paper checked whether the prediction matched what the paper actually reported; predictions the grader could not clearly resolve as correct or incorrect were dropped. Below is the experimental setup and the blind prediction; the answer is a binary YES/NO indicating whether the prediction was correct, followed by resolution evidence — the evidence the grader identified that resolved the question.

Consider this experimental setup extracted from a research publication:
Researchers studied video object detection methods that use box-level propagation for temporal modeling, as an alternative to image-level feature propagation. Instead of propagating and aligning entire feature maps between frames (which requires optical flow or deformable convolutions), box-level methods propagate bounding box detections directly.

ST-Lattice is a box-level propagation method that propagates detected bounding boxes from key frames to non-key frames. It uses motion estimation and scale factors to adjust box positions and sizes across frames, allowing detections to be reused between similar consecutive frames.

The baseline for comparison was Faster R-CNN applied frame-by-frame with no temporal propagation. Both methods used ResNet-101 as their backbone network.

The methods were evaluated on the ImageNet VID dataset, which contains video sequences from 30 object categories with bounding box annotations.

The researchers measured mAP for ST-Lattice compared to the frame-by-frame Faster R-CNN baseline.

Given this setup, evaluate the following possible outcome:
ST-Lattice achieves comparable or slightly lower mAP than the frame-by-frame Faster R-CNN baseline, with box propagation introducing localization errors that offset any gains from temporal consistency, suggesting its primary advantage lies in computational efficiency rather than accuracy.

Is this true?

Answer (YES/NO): NO